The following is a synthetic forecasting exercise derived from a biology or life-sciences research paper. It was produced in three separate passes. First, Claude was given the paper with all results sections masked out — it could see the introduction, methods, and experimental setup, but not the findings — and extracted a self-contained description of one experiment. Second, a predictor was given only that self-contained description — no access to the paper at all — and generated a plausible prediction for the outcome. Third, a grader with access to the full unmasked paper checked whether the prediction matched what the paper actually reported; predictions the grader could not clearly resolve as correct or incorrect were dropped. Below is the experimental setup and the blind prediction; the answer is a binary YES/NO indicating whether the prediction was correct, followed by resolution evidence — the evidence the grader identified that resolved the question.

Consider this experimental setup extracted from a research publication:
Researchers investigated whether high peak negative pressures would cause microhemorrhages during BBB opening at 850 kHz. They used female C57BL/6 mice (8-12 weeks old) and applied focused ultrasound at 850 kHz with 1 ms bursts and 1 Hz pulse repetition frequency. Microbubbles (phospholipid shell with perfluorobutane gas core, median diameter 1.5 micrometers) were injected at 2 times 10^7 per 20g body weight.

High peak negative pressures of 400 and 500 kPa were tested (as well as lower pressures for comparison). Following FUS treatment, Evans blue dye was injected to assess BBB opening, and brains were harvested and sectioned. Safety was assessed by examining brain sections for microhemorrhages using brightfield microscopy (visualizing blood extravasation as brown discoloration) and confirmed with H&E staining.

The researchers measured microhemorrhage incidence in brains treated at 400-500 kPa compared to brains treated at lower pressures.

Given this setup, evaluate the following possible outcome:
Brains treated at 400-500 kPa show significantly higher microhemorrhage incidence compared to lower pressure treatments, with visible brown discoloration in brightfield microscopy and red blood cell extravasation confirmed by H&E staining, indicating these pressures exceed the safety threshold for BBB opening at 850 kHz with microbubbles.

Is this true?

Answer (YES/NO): YES